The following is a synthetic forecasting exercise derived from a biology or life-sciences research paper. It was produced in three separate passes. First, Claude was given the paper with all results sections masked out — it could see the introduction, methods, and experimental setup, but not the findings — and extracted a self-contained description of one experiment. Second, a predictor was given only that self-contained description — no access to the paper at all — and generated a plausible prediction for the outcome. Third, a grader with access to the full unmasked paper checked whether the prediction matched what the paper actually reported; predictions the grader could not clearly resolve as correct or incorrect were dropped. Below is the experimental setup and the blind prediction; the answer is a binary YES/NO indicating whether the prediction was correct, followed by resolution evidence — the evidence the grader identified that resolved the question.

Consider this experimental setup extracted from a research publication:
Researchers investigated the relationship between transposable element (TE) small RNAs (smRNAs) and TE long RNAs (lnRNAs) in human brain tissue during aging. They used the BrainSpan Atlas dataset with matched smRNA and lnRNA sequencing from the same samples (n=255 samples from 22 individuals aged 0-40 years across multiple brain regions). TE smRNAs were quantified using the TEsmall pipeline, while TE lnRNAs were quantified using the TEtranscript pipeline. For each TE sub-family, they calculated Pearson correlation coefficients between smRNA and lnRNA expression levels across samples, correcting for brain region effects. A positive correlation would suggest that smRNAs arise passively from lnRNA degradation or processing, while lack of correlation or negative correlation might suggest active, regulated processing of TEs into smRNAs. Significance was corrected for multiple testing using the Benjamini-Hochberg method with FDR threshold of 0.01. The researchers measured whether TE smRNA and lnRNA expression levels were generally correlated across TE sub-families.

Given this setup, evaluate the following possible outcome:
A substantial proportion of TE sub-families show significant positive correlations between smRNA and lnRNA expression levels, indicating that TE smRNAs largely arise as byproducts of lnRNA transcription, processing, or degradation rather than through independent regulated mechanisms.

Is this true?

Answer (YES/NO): NO